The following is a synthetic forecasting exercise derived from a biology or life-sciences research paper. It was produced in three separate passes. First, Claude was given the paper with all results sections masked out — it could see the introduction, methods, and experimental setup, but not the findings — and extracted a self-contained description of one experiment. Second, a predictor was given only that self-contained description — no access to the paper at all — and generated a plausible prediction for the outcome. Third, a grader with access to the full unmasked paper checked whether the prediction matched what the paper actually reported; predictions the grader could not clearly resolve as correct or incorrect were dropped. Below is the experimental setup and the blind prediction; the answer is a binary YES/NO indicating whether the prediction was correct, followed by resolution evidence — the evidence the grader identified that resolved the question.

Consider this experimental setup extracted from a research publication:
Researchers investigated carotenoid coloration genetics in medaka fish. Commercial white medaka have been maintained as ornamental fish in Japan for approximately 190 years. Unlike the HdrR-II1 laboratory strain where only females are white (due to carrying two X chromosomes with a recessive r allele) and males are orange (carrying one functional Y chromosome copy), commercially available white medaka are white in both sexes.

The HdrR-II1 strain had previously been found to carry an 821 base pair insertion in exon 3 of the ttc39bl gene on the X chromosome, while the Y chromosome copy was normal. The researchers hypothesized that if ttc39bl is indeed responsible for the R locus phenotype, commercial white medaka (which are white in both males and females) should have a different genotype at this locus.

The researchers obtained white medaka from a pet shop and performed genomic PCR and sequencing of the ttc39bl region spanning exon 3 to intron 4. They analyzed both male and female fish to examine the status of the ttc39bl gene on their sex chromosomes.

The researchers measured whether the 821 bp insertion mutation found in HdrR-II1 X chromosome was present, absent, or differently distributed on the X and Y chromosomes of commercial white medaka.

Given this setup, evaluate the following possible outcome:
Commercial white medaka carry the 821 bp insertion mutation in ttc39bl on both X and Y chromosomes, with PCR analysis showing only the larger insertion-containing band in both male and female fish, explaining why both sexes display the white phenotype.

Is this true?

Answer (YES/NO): YES